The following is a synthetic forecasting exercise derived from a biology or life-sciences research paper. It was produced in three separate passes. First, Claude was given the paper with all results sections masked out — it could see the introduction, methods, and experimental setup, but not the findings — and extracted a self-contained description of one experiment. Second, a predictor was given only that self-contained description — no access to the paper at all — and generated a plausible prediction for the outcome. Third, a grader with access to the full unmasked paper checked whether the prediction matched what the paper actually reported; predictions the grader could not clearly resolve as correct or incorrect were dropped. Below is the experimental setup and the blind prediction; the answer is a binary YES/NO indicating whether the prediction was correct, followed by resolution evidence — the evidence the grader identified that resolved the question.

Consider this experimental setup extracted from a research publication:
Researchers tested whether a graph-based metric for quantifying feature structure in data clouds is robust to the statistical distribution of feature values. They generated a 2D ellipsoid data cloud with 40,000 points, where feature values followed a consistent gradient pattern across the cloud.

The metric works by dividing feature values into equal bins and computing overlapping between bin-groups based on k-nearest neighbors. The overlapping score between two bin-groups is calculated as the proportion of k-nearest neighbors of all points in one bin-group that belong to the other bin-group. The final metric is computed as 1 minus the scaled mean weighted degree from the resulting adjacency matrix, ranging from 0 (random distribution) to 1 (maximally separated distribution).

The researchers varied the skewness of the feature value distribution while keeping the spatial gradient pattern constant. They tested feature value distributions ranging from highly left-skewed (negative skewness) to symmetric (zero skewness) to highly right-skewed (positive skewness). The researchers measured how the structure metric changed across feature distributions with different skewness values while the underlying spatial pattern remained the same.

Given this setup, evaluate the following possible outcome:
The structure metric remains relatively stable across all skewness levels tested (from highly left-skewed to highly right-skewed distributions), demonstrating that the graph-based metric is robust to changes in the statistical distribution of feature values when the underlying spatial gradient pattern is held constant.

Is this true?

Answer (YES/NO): YES